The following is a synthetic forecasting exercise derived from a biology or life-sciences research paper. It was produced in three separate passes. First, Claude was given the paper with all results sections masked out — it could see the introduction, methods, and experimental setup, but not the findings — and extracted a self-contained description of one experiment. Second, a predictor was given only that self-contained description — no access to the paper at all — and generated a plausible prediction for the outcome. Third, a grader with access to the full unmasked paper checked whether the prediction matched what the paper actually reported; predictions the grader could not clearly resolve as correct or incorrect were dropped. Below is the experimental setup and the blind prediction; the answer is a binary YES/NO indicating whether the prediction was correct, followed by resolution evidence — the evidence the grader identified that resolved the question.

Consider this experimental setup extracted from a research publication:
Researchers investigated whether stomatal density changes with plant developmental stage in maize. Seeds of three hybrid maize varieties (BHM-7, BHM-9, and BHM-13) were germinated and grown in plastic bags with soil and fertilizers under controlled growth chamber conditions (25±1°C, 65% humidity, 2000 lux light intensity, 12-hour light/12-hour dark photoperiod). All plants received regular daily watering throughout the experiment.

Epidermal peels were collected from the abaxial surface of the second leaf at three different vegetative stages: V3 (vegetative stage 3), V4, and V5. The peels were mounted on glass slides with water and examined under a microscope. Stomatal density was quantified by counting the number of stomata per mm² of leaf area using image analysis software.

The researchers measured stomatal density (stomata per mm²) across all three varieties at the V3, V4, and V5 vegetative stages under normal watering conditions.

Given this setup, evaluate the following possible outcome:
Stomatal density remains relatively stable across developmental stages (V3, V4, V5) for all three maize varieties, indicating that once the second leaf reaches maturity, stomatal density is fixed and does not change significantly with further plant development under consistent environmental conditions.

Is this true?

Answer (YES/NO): NO